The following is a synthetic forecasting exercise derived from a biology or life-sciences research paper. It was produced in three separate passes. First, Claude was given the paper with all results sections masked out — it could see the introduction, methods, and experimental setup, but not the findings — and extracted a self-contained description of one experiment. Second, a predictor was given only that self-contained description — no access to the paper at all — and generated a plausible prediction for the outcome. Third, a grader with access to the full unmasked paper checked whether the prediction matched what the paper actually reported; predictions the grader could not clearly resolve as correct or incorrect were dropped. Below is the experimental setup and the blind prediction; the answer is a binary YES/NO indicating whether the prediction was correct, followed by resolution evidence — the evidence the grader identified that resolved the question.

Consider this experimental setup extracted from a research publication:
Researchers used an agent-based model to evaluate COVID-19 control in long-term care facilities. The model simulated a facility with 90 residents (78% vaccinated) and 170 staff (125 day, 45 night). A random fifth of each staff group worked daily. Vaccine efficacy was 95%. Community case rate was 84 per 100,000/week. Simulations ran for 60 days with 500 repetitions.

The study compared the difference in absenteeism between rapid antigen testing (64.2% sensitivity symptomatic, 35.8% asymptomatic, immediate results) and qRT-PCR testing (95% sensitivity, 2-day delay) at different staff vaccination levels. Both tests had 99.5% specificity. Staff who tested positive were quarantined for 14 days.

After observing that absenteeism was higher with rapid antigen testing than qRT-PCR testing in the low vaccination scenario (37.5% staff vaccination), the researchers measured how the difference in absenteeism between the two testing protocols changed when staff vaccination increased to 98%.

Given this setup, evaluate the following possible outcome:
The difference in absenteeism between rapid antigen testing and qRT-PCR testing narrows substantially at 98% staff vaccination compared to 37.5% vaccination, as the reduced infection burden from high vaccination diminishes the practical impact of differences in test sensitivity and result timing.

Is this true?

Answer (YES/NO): YES